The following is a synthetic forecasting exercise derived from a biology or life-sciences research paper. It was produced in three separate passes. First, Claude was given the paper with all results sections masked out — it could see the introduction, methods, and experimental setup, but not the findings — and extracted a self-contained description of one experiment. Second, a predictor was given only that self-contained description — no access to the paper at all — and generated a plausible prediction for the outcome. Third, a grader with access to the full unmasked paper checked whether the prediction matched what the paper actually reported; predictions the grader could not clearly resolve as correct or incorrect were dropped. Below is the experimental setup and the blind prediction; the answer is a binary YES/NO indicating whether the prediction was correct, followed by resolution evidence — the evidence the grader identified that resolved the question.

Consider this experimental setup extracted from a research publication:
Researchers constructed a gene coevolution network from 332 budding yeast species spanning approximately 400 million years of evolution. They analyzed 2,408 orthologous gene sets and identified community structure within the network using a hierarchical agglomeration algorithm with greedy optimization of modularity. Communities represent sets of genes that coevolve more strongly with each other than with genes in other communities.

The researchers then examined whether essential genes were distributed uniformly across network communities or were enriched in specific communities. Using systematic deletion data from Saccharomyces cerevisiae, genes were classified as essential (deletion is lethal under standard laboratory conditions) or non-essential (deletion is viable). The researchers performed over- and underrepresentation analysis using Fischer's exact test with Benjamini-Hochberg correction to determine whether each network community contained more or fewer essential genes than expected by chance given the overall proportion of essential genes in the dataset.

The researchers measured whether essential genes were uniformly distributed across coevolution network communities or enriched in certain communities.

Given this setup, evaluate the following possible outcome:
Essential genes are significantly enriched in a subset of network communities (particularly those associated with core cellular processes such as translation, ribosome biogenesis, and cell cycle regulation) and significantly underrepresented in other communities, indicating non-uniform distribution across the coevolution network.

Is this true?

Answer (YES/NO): NO